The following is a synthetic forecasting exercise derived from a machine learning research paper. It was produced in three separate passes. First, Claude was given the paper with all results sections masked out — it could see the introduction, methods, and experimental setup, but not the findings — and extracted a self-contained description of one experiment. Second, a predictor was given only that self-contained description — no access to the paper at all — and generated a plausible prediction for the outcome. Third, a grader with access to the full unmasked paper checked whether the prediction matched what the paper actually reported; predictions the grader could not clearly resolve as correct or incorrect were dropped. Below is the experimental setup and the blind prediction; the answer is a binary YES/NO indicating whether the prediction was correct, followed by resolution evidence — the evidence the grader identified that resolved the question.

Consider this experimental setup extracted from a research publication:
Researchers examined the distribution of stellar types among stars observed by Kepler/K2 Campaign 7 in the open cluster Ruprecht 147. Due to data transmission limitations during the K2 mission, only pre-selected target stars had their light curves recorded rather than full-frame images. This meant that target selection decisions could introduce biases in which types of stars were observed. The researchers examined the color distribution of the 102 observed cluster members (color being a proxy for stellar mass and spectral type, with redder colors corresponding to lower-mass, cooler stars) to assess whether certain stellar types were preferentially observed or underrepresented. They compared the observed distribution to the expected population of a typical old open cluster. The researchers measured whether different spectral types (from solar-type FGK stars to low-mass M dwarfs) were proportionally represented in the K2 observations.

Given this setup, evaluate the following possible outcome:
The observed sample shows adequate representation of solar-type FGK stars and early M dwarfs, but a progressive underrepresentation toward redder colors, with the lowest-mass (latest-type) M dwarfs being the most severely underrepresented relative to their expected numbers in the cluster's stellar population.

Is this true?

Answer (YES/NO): NO